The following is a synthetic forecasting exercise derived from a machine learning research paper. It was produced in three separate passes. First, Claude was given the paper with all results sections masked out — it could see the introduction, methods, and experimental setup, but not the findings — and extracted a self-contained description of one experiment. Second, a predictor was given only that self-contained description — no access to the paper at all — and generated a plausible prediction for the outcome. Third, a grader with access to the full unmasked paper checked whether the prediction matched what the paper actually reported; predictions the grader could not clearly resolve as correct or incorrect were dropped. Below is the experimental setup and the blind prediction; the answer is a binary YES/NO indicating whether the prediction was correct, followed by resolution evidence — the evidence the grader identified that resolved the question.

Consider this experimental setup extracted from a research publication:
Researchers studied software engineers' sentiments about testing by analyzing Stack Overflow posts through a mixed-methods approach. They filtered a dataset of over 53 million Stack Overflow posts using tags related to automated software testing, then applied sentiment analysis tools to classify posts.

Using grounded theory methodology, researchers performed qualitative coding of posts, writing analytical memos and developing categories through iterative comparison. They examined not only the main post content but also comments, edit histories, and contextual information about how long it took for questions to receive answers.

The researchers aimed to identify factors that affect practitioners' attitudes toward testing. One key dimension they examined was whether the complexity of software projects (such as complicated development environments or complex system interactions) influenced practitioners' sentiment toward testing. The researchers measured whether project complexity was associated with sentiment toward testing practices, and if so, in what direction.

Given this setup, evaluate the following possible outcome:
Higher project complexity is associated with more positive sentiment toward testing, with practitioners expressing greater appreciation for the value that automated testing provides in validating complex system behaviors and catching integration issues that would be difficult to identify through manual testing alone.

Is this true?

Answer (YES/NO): NO